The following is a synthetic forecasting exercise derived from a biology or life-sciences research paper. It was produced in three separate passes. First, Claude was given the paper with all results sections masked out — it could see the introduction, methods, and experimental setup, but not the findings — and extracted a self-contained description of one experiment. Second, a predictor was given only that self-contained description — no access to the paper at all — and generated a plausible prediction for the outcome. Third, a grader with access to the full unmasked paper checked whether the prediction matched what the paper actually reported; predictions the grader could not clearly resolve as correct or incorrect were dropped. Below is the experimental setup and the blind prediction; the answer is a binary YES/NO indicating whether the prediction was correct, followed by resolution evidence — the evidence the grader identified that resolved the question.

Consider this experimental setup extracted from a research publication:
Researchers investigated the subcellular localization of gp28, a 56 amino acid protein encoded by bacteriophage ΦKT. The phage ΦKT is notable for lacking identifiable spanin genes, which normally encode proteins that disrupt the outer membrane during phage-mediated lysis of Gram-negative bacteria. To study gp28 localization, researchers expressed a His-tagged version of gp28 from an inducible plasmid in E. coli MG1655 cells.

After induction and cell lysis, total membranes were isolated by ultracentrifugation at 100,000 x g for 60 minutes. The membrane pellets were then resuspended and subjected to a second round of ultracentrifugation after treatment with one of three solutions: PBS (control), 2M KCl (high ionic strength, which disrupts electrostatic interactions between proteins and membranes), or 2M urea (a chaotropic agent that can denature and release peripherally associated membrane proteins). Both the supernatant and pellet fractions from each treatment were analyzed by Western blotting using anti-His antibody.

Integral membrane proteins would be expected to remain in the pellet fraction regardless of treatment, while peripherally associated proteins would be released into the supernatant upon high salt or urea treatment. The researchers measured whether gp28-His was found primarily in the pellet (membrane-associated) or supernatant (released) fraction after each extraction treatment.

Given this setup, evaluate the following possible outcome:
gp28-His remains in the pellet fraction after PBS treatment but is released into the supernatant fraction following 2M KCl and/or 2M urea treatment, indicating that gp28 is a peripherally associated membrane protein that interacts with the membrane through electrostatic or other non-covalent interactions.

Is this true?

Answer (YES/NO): NO